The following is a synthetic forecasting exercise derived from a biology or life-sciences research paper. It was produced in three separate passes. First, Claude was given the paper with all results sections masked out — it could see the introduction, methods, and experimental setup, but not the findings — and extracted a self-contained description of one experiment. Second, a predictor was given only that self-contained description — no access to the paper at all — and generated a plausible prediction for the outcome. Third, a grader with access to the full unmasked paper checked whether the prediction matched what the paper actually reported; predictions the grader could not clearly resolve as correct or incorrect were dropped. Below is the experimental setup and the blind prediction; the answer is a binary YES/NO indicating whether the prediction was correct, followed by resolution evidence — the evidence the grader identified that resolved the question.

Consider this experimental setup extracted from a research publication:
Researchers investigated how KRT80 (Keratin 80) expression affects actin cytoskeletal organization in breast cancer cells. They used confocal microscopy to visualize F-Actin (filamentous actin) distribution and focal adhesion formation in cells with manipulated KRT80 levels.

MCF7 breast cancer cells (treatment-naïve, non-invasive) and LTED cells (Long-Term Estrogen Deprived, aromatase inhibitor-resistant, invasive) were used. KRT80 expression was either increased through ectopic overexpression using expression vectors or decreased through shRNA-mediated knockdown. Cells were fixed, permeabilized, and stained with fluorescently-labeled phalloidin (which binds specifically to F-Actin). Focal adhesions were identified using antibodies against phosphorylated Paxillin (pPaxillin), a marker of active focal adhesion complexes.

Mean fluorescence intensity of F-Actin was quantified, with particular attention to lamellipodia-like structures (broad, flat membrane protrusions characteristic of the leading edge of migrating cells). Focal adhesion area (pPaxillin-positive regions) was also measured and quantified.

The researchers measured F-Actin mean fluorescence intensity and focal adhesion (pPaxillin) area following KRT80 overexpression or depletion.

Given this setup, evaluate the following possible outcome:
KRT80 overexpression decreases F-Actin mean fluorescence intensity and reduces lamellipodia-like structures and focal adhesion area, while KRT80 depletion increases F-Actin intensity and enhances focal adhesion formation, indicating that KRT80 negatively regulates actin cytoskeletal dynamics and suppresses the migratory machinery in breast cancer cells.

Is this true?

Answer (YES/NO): NO